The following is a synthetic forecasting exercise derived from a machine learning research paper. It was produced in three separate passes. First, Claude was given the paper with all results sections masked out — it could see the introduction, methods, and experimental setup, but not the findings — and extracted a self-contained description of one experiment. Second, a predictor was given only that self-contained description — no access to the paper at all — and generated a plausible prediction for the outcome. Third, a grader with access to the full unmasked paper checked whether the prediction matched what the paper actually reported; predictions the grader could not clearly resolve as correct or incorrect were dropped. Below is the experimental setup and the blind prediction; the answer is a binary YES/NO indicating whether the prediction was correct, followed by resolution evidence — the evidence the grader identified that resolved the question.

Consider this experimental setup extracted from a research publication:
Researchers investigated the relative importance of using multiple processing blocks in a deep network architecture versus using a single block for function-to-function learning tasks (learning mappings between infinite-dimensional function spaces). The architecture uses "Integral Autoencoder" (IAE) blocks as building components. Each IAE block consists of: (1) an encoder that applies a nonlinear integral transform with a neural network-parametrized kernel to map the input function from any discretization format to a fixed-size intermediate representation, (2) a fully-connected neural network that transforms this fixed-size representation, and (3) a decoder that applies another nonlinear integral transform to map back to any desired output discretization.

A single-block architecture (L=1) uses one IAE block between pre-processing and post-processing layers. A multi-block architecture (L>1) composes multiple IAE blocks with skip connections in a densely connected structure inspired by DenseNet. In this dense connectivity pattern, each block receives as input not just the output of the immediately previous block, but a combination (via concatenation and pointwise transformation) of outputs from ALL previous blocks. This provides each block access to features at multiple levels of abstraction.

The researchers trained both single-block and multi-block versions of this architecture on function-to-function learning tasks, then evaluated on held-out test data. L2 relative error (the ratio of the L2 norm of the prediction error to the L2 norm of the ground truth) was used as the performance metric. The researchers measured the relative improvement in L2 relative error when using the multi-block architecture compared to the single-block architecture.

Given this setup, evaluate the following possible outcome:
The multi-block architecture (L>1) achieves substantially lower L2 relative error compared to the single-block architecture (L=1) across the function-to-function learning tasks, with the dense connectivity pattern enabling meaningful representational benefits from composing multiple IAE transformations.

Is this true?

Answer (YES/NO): YES